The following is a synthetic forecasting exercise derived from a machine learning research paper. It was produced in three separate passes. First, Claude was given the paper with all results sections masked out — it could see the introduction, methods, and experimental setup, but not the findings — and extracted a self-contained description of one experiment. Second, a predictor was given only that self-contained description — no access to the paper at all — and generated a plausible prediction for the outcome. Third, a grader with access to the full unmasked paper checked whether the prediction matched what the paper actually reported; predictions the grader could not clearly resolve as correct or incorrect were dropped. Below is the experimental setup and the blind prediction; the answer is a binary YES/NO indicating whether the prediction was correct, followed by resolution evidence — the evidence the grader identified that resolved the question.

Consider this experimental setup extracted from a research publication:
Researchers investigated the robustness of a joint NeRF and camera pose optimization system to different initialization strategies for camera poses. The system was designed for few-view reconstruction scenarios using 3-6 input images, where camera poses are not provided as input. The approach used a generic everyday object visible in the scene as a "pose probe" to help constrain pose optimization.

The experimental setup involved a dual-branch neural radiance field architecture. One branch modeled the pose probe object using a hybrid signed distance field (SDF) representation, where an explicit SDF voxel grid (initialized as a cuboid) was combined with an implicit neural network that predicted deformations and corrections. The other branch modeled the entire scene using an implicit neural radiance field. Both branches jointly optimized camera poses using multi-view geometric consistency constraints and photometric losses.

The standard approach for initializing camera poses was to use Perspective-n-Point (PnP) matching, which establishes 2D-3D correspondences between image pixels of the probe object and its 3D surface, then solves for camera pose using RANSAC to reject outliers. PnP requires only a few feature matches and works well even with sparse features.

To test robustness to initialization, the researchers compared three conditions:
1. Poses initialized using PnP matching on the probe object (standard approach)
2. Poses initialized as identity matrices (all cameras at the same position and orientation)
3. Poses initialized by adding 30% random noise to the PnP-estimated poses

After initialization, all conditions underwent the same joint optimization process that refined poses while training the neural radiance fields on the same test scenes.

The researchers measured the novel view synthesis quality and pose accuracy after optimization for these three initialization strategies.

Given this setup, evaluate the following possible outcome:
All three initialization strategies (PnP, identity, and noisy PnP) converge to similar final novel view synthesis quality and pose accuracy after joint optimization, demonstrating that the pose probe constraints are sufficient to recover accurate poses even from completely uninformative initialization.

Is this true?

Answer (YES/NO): NO